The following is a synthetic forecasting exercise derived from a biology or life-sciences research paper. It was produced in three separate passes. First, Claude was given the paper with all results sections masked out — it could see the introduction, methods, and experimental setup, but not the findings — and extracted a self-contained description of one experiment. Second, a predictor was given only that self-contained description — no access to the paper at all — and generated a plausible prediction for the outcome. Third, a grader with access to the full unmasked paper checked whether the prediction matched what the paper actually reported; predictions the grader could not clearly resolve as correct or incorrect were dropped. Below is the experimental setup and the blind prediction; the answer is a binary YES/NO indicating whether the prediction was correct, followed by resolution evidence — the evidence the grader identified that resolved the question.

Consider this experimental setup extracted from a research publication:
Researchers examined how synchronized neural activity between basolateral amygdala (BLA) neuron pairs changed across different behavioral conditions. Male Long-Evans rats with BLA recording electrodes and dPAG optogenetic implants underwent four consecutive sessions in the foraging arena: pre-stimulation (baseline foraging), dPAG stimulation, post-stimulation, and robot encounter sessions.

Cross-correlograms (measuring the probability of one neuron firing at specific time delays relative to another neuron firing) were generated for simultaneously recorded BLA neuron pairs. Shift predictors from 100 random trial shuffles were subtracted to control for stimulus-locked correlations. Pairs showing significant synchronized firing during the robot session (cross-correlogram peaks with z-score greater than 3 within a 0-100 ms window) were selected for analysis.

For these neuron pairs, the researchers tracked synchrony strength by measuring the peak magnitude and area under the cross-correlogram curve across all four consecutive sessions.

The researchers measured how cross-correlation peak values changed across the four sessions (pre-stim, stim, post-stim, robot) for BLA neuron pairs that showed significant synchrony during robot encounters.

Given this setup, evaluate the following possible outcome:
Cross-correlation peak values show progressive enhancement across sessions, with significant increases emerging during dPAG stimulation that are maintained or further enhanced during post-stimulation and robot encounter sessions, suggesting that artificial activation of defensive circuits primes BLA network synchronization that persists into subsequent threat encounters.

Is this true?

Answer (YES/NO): NO